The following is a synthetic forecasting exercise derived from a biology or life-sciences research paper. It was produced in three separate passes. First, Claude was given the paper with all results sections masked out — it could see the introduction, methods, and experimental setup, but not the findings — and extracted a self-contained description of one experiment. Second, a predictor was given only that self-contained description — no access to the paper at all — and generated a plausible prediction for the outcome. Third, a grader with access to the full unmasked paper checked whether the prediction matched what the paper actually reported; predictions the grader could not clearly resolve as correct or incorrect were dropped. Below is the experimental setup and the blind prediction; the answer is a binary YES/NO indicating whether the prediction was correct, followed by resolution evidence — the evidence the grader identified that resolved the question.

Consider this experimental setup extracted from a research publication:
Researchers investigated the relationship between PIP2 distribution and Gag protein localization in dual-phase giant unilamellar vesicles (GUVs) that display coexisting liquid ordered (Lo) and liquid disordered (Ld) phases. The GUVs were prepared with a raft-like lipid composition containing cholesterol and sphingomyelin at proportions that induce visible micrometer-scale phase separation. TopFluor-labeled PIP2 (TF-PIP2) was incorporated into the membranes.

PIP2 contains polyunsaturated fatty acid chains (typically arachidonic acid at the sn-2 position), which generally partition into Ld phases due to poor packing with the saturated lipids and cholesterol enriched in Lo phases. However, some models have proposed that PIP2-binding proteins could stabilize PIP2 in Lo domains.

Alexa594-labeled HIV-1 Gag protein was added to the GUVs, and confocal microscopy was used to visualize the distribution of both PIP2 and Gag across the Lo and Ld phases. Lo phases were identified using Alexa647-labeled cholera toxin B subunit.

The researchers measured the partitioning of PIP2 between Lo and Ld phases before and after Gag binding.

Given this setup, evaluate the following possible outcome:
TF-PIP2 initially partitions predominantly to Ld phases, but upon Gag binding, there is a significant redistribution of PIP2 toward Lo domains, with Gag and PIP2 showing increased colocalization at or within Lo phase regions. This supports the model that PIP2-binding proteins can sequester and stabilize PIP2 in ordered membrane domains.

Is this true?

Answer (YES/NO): NO